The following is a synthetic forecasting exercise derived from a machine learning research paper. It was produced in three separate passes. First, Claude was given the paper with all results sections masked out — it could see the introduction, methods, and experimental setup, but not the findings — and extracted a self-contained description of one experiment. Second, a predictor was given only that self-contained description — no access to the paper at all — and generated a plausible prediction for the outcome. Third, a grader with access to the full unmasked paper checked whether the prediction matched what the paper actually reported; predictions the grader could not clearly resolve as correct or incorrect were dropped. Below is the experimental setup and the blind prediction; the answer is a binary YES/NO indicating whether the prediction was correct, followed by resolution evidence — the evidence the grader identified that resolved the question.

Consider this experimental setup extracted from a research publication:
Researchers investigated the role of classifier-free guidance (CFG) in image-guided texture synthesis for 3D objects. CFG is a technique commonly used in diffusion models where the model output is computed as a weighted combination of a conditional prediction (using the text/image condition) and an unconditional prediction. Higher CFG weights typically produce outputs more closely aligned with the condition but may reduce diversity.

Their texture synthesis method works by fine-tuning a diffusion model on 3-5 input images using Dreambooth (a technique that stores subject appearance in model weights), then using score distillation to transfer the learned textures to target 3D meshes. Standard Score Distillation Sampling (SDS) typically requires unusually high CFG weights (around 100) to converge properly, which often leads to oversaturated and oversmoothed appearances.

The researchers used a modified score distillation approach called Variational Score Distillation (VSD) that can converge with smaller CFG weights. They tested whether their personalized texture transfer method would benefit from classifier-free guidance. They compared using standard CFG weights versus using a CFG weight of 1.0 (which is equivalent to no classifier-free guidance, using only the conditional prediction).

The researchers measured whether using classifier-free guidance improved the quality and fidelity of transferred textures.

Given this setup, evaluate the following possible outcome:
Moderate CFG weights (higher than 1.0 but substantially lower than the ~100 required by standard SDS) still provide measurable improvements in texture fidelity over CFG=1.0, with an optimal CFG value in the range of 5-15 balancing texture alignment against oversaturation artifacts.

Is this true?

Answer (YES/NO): NO